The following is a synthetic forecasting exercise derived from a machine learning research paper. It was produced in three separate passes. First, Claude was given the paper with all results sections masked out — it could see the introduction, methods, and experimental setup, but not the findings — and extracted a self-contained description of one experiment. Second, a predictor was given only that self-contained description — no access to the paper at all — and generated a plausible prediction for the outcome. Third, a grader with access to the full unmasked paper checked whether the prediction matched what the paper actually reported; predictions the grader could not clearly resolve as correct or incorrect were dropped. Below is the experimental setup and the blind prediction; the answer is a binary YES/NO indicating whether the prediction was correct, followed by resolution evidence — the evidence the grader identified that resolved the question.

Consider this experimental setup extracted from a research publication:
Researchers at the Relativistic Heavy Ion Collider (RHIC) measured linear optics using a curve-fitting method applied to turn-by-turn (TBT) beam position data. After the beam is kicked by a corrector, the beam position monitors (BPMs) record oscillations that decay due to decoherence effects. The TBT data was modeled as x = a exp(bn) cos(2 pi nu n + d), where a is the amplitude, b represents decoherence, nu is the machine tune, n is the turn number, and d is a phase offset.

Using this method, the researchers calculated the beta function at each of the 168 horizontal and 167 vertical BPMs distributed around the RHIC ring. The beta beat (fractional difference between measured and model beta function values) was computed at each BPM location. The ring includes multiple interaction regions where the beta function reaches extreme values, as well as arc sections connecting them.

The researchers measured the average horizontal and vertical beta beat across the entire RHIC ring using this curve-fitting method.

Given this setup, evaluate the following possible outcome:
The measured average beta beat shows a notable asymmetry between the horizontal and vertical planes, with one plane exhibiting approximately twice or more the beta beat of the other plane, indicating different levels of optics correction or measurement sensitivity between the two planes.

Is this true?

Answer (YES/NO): YES